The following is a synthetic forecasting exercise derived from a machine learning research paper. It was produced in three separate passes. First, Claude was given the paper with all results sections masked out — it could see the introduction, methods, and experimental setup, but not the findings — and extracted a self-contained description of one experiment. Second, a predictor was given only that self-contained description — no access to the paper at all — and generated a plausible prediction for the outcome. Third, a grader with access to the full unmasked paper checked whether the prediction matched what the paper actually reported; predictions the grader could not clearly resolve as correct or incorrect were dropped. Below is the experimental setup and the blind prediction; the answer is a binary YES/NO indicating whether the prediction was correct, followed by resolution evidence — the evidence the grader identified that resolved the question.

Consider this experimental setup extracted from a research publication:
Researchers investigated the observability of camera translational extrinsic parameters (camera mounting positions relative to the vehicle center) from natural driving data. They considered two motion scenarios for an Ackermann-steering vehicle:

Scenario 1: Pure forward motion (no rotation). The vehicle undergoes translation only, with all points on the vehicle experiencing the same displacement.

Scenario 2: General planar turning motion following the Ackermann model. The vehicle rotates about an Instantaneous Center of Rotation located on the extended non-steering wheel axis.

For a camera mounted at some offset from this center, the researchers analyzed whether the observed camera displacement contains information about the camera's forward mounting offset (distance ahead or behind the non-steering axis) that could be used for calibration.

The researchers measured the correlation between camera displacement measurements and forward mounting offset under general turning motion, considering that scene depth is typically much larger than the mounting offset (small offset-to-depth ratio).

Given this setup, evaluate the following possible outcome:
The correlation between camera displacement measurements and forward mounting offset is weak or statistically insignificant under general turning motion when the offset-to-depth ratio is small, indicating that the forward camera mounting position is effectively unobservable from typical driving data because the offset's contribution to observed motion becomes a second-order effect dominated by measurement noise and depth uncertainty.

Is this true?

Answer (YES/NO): YES